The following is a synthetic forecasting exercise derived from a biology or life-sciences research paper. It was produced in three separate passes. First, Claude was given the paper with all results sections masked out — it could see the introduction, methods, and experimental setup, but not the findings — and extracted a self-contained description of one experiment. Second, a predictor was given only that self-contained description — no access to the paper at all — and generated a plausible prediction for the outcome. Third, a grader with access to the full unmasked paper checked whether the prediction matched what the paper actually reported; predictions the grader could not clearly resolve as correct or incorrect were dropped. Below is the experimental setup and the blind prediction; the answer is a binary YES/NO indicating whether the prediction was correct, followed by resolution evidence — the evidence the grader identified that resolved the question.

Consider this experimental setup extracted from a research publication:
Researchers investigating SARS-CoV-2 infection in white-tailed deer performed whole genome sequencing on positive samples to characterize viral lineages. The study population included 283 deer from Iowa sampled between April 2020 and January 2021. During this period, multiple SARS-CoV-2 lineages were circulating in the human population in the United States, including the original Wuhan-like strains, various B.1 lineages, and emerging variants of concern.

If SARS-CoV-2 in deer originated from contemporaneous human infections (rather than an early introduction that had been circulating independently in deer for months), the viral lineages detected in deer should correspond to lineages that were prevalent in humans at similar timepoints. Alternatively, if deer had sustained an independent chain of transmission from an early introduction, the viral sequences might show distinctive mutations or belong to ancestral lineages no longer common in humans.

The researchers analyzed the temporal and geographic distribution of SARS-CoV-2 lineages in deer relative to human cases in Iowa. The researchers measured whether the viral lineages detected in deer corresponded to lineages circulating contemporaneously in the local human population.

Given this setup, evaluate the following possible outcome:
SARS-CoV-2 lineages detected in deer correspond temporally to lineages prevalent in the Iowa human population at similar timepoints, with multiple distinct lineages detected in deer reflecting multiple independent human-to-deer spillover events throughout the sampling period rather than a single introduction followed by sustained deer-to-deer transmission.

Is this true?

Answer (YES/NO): YES